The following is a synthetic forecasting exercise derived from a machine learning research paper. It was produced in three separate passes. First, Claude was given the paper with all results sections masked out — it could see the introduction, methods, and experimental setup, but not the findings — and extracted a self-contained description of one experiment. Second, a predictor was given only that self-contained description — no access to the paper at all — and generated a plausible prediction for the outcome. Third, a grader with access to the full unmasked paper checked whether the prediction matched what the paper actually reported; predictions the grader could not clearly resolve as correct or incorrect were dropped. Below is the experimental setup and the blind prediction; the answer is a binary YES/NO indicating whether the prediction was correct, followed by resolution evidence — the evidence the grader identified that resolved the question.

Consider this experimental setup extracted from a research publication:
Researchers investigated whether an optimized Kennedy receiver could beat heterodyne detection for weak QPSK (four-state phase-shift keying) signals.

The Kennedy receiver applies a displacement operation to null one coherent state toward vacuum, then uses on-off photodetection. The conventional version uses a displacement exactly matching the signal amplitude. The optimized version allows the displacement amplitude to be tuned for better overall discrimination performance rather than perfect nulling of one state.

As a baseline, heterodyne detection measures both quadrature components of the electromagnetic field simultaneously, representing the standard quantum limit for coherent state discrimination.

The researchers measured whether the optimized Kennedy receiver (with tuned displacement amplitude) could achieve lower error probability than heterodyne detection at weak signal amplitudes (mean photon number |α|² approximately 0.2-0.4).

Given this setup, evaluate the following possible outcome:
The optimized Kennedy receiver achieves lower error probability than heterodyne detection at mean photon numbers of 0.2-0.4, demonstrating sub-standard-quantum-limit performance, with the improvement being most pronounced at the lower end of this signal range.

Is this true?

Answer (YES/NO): NO